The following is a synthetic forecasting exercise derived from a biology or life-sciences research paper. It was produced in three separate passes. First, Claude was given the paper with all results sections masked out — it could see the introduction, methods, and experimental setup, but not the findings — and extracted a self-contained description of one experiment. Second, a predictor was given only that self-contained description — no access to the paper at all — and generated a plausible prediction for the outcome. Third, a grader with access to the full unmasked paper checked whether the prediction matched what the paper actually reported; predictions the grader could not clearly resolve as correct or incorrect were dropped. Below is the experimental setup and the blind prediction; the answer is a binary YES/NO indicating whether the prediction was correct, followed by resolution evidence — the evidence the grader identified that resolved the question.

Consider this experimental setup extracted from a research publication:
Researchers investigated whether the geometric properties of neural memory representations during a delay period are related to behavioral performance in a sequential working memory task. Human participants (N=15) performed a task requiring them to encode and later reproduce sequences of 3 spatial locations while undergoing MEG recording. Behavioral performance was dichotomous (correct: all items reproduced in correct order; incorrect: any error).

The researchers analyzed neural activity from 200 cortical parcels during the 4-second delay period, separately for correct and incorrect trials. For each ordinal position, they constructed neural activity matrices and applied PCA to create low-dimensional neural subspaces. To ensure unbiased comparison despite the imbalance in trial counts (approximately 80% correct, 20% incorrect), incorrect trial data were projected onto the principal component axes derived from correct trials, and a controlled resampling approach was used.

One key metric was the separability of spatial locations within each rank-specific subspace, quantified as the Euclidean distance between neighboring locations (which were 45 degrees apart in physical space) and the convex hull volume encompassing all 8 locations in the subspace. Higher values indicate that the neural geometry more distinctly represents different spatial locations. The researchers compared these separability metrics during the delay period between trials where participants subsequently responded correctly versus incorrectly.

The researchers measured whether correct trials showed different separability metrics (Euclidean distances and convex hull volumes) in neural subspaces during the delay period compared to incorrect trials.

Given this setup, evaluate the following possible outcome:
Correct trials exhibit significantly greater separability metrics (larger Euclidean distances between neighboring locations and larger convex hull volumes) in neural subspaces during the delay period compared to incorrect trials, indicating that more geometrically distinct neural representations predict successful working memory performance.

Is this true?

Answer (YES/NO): NO